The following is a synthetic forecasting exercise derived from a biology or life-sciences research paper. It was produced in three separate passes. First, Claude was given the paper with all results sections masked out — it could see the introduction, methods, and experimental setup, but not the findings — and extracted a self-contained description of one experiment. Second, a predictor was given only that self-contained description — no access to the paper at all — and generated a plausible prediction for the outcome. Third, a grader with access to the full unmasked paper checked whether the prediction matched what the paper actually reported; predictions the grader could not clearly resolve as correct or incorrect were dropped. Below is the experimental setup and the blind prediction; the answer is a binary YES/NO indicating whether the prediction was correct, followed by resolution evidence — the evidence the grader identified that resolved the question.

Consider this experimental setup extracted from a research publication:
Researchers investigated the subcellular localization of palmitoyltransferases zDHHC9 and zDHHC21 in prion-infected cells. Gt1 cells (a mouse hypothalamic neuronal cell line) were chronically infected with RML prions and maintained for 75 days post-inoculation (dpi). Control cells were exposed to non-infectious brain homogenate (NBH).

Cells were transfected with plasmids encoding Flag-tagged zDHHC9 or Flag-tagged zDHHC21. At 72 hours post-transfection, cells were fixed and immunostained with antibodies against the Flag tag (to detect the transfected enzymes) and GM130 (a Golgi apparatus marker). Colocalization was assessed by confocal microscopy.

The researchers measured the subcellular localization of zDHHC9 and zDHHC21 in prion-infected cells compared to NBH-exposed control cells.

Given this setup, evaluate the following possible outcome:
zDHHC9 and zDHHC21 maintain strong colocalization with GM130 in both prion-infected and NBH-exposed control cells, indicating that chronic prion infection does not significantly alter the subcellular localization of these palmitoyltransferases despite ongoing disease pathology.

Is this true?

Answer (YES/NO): NO